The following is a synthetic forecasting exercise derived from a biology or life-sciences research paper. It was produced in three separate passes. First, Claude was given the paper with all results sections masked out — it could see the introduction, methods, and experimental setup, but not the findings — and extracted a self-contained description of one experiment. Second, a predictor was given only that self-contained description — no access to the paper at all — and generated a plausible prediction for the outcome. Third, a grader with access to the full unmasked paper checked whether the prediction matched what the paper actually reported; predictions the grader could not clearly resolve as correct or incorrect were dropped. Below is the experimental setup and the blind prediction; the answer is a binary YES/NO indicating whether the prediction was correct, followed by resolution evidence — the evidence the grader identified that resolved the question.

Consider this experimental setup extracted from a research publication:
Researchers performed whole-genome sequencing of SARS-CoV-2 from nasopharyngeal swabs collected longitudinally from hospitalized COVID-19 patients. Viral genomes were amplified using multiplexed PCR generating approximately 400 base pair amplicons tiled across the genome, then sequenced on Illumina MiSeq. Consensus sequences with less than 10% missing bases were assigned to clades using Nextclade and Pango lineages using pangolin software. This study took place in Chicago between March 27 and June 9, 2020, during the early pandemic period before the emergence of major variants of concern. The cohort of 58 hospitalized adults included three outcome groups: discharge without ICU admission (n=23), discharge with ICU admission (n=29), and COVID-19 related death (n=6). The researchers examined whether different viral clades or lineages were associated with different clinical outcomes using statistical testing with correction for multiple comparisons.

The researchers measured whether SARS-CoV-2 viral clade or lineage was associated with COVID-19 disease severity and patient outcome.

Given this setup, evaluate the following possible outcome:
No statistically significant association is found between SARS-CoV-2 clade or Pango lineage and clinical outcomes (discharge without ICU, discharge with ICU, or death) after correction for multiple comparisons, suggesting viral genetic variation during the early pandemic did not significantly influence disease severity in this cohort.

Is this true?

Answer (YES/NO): YES